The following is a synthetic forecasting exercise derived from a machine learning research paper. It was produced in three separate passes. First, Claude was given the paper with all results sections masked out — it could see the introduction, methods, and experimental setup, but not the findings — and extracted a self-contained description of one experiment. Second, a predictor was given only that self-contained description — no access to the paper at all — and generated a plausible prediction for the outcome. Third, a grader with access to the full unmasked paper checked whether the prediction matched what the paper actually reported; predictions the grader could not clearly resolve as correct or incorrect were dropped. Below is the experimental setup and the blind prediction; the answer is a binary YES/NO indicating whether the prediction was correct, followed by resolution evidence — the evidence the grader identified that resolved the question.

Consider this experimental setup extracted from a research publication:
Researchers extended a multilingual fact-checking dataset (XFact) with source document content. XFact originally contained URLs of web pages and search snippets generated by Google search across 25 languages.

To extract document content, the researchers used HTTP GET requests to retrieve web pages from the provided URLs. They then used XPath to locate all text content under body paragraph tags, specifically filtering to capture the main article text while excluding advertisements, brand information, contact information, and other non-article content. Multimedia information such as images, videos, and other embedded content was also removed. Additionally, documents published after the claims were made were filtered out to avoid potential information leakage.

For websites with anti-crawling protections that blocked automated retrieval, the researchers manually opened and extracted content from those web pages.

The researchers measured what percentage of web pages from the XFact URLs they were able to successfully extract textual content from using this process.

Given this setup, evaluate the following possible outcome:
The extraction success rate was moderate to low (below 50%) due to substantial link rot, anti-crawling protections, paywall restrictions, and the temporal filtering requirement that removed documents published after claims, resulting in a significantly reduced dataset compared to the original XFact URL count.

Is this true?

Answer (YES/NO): NO